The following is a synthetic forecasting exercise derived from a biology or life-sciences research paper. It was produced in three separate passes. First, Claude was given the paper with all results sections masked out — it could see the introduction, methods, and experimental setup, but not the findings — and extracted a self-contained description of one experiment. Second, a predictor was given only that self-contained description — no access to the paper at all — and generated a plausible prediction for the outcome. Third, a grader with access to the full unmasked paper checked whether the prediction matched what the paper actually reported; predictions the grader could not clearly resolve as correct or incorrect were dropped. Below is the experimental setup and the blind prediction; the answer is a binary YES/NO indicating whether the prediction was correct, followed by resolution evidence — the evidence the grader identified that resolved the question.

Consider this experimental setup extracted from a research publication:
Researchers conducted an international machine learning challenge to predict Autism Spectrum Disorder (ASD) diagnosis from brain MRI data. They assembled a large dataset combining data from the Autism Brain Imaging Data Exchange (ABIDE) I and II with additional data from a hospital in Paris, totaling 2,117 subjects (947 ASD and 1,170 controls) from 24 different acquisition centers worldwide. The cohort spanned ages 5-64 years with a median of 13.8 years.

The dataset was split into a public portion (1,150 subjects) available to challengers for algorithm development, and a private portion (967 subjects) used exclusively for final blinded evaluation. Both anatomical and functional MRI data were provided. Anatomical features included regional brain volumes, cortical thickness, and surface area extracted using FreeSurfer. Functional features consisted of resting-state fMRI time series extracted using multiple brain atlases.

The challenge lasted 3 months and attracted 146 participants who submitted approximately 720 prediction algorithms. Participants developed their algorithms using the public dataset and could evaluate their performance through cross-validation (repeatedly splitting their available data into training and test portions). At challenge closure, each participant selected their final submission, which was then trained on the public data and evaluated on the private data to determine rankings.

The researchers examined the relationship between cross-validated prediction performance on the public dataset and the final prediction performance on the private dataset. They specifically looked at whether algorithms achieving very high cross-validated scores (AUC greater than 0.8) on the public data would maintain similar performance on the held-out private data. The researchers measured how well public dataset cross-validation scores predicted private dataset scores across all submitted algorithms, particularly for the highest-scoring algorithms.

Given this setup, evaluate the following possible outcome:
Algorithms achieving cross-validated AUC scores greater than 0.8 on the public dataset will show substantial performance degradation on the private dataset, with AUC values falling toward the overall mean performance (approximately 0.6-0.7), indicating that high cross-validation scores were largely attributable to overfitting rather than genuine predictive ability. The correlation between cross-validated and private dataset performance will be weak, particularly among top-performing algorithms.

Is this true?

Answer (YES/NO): YES